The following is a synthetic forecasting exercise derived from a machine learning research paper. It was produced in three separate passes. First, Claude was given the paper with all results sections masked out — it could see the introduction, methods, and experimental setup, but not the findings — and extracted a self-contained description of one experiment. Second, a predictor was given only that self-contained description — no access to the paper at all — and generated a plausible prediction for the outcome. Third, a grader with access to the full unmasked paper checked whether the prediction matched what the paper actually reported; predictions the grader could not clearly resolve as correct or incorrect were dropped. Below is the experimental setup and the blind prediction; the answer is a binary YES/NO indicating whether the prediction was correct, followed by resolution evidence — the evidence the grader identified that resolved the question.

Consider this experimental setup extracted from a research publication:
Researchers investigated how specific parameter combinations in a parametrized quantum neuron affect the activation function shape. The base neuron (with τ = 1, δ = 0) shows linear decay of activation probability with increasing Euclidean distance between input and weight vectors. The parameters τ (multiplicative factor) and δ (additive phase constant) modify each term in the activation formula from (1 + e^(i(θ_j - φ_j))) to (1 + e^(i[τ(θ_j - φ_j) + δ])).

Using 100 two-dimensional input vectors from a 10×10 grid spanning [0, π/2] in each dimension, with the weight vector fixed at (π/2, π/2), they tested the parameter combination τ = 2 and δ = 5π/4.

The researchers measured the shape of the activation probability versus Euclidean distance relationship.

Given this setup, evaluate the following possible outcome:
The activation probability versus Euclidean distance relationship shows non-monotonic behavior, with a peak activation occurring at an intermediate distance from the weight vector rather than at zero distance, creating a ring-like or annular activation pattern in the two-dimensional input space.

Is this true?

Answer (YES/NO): NO